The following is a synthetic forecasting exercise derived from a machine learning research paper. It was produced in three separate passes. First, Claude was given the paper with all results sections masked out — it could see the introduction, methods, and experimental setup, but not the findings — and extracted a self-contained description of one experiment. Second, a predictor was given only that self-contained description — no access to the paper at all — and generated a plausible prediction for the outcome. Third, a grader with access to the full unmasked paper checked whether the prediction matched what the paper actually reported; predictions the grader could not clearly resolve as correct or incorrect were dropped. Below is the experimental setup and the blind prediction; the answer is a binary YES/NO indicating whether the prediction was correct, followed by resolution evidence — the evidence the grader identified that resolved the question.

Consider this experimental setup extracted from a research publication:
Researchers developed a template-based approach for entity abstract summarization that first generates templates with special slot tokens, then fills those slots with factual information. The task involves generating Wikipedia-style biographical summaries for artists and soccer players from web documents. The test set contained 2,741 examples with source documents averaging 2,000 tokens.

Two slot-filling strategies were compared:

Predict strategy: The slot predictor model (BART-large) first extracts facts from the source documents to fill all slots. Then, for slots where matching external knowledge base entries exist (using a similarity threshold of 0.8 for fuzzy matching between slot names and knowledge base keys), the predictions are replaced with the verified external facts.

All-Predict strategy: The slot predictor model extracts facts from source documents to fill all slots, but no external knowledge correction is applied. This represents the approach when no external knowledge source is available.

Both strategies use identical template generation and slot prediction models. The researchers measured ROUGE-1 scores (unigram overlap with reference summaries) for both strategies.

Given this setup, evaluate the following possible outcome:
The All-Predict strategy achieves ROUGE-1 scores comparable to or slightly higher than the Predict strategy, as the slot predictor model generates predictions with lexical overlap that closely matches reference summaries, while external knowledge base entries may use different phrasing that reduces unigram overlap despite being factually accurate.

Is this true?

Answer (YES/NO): NO